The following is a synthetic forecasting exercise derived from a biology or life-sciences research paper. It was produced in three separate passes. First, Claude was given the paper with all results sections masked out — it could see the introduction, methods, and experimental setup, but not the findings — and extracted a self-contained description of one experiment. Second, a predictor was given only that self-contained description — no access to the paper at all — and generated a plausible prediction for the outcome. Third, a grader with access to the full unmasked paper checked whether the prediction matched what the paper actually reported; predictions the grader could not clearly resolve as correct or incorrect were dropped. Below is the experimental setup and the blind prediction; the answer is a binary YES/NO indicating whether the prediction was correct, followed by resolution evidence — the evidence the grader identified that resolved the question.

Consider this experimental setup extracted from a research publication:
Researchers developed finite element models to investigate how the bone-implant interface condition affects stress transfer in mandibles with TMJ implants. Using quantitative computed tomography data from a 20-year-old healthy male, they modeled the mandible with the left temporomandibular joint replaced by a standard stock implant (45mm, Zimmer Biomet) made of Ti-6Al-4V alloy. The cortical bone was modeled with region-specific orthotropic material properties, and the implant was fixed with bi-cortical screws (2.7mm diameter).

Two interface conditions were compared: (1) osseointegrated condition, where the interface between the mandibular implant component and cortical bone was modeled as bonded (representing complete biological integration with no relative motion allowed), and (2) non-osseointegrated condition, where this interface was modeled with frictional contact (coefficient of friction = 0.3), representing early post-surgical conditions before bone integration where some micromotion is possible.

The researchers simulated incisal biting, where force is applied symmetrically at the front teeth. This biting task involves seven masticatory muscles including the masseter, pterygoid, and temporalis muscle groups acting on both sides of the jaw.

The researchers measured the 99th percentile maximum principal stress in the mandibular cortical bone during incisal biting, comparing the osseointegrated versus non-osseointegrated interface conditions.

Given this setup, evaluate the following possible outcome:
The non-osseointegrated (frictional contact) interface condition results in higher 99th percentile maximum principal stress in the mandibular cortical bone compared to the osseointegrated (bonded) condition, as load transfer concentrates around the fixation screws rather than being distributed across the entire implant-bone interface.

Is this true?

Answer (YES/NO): YES